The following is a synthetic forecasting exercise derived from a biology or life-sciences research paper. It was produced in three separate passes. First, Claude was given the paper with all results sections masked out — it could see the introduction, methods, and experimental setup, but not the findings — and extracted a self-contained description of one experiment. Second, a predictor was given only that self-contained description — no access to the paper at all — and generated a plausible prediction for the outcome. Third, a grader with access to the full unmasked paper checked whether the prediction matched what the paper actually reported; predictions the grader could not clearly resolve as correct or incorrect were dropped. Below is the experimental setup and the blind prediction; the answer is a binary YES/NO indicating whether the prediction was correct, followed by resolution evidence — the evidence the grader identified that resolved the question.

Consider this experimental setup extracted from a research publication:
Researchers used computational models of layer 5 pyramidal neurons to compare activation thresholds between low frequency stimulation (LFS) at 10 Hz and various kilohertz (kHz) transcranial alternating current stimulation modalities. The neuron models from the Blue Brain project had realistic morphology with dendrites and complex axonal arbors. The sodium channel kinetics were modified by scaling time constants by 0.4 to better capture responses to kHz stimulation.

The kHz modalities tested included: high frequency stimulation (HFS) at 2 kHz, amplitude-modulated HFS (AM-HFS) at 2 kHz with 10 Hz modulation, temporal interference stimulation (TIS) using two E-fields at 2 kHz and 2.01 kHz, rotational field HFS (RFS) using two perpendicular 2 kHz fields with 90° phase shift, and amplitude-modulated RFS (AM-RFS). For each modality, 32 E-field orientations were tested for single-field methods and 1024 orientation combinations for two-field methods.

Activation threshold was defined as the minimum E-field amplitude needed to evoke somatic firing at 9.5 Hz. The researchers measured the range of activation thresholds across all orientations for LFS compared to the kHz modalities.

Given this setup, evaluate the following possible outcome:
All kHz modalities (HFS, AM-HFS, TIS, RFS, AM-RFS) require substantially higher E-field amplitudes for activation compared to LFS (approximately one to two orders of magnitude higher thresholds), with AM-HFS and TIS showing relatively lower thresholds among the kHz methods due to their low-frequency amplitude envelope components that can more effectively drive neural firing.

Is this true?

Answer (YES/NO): NO